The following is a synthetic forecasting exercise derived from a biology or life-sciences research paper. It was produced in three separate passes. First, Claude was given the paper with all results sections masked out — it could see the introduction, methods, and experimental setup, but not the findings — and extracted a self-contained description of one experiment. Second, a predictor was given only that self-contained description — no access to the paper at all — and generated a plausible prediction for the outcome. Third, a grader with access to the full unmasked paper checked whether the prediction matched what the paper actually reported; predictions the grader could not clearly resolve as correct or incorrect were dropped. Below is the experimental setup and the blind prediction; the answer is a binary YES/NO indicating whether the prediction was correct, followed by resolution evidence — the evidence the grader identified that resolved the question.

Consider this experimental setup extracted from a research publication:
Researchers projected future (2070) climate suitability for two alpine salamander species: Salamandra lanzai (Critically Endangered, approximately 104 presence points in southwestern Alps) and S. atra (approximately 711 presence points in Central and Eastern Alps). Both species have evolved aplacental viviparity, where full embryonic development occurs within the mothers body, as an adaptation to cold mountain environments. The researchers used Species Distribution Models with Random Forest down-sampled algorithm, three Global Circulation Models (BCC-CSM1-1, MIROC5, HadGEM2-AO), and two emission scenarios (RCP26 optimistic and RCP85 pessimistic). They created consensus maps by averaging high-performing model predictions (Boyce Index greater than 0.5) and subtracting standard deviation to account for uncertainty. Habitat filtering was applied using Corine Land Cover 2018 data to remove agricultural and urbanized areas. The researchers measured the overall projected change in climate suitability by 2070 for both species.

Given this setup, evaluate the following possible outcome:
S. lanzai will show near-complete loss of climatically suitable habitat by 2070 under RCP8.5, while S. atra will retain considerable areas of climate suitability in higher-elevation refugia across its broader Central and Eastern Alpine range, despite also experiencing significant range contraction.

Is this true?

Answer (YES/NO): NO